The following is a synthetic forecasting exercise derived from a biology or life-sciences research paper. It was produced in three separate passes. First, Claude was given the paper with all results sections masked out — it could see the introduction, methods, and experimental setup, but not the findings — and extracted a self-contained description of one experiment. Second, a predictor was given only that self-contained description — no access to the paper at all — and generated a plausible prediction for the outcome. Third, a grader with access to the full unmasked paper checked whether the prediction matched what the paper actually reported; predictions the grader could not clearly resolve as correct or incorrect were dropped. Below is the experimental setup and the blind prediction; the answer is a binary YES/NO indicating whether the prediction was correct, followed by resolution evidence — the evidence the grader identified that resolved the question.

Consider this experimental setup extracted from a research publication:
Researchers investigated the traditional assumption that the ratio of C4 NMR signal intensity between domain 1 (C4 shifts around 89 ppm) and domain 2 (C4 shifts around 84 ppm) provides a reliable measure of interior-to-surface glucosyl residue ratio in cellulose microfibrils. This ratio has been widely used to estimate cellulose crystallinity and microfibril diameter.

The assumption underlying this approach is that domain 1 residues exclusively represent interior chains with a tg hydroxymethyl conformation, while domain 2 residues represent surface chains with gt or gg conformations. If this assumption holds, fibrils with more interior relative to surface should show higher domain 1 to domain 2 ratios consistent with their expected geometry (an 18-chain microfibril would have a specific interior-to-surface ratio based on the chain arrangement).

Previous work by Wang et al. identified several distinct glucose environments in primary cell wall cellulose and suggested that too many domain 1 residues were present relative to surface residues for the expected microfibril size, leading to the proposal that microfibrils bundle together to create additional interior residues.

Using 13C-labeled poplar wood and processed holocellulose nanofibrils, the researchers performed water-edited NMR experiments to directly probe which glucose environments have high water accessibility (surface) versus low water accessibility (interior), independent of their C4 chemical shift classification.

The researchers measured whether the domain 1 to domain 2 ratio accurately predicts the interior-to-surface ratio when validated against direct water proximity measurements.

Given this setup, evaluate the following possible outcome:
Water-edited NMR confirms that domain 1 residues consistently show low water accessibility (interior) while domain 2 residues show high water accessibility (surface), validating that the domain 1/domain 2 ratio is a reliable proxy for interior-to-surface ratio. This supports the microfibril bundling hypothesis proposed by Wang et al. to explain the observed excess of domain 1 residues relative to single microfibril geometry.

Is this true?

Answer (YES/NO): NO